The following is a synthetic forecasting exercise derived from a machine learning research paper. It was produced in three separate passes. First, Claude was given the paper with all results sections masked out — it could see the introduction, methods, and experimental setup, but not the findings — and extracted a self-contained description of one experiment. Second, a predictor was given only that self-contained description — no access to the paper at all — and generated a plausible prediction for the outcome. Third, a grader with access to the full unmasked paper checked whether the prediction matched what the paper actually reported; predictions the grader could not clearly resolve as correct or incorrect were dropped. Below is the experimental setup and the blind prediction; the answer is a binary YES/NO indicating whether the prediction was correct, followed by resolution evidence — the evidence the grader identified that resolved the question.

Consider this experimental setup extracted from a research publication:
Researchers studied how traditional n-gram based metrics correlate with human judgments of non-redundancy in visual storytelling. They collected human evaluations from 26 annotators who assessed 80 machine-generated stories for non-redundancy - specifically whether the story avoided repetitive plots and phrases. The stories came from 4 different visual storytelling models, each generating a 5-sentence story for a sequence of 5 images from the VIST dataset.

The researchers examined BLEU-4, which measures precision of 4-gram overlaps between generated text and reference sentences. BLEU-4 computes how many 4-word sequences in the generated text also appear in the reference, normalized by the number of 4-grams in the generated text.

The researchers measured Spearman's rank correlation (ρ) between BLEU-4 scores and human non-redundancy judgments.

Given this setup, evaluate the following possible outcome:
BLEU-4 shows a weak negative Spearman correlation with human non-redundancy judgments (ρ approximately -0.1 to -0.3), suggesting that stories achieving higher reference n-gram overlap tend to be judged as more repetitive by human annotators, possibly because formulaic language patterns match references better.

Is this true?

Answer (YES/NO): NO